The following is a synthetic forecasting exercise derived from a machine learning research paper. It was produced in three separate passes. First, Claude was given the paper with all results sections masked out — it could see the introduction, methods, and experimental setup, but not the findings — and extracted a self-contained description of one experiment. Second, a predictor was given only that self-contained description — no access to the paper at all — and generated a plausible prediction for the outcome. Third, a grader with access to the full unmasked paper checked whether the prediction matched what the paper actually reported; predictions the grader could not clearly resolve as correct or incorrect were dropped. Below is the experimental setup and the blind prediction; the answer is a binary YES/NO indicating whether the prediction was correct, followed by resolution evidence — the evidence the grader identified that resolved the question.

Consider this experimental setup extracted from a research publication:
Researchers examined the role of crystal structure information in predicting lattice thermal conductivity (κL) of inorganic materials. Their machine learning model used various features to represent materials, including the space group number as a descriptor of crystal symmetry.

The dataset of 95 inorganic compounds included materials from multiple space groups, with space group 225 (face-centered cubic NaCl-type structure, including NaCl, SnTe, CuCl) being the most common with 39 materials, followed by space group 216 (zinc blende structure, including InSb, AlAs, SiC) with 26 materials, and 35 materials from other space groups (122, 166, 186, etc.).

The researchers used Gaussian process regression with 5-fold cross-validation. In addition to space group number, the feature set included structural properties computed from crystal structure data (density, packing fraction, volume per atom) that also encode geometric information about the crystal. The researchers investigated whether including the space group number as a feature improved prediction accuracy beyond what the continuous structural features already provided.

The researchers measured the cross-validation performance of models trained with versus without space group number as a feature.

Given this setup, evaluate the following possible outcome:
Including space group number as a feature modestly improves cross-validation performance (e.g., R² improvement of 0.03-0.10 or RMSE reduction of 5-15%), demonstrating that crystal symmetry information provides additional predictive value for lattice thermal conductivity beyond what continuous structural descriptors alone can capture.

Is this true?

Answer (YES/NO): NO